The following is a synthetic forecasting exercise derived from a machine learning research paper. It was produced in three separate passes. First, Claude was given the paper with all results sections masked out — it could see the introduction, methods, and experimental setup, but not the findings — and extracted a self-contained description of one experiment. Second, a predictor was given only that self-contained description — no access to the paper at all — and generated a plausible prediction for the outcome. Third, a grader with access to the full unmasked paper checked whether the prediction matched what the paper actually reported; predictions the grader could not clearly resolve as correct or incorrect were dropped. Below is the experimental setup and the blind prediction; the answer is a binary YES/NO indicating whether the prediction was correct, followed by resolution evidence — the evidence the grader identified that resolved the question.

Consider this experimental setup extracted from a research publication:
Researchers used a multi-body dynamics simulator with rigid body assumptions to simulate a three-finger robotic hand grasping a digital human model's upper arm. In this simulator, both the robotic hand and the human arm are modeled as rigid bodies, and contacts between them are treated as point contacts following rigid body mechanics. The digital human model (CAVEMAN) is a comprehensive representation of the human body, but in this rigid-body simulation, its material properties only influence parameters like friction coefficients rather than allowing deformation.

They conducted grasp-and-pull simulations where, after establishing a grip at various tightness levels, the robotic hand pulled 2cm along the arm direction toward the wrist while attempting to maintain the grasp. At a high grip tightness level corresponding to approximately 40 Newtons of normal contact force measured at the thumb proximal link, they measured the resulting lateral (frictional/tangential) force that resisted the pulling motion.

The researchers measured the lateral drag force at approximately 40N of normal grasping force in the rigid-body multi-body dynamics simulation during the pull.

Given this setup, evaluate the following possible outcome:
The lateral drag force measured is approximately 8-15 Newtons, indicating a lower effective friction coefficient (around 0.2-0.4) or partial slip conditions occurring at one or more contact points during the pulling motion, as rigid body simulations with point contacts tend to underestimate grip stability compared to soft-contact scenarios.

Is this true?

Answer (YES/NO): NO